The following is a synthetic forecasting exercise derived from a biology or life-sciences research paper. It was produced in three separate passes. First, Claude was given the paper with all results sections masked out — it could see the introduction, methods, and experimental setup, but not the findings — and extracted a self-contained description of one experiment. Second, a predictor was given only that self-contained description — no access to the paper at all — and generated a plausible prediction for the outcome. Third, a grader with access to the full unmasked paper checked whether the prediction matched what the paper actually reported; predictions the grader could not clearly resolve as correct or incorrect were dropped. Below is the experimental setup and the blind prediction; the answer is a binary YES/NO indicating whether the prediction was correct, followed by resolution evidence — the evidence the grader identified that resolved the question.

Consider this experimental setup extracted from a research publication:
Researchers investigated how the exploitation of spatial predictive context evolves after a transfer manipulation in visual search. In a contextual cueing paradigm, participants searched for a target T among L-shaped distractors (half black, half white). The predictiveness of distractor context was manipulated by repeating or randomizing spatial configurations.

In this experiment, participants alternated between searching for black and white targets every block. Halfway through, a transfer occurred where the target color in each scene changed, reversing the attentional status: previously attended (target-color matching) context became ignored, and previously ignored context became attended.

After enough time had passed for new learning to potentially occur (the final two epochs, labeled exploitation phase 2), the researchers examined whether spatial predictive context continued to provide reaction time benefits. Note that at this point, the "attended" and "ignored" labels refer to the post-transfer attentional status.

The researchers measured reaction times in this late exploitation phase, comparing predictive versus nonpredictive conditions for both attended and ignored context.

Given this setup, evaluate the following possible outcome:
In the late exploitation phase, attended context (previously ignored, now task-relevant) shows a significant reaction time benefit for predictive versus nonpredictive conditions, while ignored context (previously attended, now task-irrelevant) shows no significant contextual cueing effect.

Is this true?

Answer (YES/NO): YES